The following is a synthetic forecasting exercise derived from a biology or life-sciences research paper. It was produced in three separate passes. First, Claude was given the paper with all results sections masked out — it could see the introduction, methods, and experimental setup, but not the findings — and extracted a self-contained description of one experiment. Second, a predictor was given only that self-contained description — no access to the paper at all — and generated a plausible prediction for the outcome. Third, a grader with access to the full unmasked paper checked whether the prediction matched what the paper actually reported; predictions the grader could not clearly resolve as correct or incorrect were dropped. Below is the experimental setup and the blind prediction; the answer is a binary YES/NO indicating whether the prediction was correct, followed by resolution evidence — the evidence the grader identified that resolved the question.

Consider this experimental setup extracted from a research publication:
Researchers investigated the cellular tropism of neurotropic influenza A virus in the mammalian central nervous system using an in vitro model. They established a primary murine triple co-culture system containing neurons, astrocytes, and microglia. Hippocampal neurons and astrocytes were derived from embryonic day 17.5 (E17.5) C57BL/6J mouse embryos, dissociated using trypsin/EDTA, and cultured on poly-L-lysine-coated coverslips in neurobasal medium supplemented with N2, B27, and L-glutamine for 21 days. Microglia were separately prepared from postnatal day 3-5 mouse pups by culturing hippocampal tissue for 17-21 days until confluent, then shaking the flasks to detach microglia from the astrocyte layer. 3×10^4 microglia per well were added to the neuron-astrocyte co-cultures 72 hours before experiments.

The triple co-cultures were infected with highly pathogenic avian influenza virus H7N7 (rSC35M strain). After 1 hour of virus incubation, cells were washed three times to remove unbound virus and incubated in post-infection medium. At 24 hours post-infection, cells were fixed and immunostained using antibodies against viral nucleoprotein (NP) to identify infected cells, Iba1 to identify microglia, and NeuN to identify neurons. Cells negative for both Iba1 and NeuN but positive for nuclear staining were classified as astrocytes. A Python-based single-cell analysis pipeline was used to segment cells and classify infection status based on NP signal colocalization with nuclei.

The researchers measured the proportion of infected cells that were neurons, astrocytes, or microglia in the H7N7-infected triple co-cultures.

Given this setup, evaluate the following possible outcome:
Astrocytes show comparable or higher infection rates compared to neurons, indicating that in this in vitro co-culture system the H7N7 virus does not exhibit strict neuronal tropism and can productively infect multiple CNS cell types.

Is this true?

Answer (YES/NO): NO